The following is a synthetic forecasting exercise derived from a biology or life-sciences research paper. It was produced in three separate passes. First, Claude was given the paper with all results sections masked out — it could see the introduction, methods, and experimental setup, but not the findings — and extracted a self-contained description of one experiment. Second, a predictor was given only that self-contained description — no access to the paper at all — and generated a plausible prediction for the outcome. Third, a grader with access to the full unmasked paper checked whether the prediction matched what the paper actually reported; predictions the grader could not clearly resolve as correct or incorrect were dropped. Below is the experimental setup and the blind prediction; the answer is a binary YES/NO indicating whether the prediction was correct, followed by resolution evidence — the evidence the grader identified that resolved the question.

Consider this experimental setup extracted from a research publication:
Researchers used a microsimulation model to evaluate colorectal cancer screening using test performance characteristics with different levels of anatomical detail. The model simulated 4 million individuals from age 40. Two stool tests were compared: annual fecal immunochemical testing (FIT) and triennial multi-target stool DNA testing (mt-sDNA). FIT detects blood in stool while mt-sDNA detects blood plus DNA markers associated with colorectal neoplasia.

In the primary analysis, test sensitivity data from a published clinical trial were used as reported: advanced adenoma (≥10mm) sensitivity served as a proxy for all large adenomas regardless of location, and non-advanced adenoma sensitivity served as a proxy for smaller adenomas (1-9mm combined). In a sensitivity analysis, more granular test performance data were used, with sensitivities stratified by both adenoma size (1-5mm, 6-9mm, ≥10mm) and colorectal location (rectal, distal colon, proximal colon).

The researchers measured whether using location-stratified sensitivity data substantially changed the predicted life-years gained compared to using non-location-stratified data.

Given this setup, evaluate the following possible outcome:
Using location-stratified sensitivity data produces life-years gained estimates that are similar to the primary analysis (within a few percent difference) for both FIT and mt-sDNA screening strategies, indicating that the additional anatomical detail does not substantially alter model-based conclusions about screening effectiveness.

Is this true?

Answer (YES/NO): YES